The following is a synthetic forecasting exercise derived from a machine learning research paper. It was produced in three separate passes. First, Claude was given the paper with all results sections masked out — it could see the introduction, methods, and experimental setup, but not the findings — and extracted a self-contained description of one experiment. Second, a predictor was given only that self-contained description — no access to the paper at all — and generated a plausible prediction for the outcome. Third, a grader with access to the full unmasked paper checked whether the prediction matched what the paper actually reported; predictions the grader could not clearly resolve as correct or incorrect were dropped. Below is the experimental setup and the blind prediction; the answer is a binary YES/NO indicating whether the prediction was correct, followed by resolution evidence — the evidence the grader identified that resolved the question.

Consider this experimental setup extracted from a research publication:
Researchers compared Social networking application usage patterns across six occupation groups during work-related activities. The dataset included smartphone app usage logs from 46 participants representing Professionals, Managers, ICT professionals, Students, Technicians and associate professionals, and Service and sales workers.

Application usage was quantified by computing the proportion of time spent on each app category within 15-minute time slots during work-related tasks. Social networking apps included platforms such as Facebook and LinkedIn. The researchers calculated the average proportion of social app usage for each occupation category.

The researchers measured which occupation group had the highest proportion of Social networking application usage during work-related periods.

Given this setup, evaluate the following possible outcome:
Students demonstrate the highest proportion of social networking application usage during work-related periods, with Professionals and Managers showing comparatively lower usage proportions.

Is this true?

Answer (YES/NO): NO